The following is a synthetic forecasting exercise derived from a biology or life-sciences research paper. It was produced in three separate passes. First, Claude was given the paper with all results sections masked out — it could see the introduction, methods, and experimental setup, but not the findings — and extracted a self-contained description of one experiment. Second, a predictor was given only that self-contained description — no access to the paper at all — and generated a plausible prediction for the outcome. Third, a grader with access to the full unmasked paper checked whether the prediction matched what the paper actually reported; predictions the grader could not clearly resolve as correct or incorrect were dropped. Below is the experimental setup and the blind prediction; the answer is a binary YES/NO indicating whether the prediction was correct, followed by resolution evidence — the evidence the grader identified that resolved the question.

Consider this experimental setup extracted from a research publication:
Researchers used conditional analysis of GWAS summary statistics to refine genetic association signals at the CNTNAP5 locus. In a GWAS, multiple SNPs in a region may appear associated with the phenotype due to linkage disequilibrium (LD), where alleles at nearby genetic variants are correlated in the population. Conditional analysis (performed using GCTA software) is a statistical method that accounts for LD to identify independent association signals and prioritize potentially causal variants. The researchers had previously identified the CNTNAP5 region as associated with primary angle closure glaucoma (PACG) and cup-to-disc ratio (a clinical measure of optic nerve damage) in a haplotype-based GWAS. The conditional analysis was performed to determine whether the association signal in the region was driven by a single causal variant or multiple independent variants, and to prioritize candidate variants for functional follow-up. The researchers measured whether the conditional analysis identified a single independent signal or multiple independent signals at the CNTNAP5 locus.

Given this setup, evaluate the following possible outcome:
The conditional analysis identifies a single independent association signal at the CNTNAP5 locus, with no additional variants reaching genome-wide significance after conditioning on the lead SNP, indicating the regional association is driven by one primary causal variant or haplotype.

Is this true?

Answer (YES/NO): NO